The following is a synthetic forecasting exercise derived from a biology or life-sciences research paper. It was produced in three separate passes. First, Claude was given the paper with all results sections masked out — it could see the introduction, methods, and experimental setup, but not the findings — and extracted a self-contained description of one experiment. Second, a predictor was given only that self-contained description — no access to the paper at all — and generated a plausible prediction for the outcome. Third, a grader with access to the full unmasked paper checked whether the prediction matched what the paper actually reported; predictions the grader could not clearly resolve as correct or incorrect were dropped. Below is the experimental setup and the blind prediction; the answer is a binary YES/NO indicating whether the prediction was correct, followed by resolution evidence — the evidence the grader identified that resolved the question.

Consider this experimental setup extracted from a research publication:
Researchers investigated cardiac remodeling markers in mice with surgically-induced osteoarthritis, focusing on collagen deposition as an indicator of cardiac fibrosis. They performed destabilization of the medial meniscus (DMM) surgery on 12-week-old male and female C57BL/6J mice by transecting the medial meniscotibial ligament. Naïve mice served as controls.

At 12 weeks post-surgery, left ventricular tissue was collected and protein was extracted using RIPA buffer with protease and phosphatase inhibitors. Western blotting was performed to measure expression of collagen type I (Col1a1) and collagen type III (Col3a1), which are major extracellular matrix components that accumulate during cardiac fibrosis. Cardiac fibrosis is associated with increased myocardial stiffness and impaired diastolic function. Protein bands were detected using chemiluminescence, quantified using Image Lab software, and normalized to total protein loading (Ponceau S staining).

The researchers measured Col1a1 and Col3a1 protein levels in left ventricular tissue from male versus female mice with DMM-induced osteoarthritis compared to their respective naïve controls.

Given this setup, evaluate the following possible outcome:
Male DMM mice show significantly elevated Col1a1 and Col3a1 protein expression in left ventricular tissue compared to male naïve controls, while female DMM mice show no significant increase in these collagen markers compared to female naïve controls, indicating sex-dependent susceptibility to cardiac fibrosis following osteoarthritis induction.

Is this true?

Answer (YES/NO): NO